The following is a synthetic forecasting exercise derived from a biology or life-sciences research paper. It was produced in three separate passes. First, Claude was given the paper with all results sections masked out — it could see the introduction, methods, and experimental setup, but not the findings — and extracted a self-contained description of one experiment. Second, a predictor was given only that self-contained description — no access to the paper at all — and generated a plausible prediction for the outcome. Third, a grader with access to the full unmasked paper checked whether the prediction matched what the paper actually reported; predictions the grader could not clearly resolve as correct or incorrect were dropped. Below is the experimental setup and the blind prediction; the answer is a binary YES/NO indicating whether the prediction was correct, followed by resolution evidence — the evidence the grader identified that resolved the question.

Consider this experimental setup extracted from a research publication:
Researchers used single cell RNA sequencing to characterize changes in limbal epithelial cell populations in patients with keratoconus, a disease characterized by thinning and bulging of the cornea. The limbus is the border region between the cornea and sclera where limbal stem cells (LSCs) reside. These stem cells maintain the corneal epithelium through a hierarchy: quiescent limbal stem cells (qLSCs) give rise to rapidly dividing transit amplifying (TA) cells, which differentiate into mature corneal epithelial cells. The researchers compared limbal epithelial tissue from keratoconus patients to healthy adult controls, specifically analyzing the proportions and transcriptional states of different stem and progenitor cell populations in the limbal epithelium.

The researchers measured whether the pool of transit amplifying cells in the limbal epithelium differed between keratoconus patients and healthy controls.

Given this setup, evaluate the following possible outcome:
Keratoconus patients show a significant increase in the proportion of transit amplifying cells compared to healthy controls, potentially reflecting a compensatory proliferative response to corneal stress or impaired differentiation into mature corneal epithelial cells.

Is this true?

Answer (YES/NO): NO